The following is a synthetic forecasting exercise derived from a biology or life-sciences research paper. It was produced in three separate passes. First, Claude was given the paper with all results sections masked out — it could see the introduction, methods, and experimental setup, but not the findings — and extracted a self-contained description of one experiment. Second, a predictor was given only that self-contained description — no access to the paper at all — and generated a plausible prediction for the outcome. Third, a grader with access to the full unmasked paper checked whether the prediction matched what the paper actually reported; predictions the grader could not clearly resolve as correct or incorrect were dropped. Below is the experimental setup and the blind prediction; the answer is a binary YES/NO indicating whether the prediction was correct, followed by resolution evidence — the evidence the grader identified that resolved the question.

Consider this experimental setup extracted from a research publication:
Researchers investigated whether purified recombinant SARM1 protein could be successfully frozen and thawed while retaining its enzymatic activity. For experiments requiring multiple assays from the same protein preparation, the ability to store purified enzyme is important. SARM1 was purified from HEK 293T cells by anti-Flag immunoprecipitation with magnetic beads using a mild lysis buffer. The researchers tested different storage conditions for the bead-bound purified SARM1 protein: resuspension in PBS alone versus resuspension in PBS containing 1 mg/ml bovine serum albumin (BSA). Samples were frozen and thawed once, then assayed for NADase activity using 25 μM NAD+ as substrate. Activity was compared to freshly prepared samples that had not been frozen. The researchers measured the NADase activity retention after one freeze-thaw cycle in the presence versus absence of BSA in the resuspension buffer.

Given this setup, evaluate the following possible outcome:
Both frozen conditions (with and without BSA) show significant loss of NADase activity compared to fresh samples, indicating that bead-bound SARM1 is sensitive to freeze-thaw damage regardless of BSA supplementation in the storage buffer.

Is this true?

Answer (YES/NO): NO